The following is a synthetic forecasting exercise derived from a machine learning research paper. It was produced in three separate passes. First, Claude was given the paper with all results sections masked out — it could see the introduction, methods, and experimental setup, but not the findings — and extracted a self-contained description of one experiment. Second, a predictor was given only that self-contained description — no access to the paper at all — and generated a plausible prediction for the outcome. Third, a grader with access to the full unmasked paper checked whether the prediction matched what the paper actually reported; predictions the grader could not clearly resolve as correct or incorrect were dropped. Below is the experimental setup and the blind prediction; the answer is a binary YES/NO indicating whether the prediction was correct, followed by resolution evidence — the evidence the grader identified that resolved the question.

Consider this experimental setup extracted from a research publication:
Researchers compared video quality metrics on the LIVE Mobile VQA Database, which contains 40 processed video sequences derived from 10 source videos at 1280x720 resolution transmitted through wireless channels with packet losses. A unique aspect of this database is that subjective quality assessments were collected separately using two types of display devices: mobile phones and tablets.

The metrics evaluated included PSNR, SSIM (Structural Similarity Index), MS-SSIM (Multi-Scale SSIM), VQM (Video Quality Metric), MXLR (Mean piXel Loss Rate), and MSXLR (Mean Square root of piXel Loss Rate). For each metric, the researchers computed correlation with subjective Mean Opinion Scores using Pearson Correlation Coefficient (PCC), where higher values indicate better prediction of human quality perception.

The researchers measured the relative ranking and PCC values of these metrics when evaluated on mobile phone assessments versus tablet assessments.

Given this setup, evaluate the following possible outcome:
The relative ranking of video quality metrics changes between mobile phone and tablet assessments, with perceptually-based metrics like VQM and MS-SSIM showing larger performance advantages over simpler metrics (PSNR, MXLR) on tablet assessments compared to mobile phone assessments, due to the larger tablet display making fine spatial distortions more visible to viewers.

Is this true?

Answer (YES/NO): YES